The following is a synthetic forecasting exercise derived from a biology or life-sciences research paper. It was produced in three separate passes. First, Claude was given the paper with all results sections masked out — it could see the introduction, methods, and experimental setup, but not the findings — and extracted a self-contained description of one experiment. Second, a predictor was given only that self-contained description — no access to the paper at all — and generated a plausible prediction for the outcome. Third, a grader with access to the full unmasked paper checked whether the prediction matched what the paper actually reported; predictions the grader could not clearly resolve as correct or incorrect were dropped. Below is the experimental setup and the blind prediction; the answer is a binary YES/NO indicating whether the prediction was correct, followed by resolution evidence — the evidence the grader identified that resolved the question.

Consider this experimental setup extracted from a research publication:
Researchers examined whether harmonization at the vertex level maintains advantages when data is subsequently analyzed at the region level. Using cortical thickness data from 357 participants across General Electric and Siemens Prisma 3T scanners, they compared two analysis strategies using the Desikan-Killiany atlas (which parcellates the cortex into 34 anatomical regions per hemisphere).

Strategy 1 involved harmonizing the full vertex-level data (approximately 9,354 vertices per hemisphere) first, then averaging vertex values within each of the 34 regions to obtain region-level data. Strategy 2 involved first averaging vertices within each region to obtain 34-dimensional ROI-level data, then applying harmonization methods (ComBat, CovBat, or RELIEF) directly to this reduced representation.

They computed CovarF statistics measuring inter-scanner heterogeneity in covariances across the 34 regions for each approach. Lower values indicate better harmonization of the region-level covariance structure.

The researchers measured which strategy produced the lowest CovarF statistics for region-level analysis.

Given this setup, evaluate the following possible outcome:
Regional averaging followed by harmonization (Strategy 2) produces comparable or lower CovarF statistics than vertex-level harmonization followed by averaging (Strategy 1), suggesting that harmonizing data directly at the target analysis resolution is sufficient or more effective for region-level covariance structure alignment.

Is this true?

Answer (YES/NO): YES